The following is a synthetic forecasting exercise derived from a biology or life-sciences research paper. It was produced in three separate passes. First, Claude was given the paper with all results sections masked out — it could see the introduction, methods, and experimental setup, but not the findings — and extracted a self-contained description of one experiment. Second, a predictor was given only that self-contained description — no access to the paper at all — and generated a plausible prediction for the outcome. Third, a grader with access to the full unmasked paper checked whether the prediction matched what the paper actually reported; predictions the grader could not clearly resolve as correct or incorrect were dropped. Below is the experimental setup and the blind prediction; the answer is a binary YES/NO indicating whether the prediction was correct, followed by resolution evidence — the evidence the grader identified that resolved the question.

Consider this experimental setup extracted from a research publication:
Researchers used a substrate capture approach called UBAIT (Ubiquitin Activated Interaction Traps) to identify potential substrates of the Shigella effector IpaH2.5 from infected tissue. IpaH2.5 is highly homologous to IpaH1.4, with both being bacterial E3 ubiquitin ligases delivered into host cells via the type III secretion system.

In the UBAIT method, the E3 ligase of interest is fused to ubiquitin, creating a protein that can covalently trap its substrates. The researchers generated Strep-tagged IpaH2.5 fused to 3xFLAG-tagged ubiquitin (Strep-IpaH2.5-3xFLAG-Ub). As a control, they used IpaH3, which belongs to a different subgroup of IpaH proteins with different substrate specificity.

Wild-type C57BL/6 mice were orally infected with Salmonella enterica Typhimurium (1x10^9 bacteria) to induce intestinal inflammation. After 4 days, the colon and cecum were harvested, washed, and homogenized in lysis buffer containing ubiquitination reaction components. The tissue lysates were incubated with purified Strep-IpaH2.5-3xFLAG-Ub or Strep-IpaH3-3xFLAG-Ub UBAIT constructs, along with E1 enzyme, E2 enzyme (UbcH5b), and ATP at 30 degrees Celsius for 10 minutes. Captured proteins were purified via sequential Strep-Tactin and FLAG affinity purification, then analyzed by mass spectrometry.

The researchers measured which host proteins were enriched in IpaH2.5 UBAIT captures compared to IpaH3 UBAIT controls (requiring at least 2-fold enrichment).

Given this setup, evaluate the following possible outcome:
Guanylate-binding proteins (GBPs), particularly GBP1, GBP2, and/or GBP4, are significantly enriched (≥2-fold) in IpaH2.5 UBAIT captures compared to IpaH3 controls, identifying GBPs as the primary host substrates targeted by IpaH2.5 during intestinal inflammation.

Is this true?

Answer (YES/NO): NO